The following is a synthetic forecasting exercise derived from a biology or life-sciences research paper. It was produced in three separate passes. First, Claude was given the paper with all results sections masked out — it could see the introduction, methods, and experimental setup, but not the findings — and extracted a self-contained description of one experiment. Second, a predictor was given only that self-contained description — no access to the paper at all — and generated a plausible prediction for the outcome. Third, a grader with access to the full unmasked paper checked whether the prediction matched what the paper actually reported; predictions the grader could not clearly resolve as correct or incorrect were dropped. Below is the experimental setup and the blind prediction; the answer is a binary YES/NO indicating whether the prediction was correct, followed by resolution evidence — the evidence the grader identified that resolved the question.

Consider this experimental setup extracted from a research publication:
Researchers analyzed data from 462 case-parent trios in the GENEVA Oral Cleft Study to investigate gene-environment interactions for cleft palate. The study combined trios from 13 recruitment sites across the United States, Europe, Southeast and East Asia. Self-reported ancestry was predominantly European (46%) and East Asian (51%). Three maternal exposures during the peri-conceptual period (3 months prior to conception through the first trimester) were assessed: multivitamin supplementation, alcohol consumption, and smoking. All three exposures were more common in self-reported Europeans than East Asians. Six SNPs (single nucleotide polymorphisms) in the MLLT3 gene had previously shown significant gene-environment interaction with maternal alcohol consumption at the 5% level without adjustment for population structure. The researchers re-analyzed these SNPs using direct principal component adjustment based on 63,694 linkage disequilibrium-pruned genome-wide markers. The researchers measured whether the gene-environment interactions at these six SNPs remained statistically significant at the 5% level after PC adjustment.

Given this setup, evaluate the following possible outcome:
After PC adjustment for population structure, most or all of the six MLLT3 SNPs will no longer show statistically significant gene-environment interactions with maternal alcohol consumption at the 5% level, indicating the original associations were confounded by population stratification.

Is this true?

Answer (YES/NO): NO